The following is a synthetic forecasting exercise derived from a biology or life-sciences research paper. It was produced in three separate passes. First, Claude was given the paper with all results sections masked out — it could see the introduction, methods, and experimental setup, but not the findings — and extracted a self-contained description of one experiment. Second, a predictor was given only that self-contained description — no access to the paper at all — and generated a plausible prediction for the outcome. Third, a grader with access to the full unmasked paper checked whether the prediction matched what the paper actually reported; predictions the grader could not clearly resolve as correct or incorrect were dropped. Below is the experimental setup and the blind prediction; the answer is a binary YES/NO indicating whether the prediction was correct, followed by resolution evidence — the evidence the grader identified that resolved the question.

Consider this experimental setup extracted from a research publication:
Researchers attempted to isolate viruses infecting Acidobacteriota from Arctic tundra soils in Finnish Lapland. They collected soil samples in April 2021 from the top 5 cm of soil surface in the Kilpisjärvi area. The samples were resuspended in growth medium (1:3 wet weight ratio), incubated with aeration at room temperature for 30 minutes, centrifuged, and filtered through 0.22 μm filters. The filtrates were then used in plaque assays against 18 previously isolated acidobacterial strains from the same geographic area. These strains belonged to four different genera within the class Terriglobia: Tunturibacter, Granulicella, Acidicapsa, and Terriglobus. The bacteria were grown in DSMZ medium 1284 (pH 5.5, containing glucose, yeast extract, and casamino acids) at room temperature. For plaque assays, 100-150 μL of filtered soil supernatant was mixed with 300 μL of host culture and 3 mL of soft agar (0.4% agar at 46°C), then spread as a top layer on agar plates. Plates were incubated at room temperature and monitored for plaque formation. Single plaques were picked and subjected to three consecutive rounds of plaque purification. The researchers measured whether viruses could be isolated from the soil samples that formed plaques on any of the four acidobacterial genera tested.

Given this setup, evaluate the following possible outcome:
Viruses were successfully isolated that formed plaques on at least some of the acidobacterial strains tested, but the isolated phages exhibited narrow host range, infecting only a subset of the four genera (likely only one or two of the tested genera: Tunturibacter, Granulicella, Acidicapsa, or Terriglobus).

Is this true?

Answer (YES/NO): YES